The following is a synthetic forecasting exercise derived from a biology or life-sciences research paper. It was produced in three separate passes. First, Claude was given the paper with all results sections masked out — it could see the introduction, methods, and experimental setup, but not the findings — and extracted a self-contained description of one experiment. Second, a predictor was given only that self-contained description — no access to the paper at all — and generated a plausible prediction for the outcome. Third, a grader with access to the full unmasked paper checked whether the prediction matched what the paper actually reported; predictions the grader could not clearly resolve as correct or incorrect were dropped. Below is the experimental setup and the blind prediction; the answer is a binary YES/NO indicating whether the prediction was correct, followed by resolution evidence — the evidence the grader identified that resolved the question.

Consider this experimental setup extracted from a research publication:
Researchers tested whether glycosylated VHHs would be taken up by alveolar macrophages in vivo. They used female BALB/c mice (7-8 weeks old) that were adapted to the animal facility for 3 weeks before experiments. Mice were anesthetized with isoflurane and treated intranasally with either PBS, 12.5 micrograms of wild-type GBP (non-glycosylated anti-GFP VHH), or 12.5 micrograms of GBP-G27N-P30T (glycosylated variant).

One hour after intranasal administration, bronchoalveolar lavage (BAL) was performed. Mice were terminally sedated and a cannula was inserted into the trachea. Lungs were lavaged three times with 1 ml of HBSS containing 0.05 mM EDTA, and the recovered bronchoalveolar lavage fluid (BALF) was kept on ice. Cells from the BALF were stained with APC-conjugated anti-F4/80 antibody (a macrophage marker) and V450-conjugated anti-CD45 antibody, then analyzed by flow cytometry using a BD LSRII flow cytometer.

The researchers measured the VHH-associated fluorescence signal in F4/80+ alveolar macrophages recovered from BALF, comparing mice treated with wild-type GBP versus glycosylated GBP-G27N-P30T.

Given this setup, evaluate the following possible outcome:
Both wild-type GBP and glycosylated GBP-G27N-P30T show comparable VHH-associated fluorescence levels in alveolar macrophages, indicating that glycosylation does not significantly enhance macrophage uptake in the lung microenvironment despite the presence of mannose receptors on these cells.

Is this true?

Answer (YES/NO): NO